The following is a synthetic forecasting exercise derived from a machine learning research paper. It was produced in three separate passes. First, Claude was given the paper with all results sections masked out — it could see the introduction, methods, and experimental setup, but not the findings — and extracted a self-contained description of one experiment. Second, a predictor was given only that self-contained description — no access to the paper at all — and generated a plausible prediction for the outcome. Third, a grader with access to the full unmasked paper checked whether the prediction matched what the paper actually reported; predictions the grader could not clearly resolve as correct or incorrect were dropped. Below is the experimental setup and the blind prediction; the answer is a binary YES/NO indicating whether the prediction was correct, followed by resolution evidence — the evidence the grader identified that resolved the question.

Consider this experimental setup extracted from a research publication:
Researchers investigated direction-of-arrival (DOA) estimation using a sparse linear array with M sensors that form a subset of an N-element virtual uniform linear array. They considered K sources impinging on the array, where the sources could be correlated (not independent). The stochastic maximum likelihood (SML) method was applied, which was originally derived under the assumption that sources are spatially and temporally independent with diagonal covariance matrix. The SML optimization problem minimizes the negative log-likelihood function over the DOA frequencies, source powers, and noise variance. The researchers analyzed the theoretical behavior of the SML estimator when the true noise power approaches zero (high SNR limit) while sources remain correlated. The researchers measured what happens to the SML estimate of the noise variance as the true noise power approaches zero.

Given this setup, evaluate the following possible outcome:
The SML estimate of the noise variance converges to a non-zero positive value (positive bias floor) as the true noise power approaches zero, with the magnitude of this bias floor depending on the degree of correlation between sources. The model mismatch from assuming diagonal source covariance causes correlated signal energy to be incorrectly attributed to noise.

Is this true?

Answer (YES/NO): NO